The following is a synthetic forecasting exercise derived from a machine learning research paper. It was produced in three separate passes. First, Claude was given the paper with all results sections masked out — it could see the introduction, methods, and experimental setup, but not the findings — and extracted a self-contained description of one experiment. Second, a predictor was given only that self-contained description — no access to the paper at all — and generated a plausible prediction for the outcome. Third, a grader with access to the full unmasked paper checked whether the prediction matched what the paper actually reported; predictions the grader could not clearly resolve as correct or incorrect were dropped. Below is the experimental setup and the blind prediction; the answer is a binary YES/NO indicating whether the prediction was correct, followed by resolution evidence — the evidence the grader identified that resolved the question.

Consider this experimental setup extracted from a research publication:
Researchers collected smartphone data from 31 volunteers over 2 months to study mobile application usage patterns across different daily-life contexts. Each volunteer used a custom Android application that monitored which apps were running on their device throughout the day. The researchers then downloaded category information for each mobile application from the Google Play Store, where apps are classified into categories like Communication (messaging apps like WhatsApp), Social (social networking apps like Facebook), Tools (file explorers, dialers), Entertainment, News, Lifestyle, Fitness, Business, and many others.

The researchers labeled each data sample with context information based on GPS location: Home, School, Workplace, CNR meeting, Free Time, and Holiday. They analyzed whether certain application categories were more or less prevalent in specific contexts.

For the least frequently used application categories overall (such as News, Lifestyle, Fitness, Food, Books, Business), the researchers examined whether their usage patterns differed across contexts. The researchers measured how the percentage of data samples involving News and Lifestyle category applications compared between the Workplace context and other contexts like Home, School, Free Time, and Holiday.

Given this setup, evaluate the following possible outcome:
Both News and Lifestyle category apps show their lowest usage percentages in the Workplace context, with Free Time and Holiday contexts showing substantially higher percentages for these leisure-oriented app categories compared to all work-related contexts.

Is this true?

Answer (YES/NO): NO